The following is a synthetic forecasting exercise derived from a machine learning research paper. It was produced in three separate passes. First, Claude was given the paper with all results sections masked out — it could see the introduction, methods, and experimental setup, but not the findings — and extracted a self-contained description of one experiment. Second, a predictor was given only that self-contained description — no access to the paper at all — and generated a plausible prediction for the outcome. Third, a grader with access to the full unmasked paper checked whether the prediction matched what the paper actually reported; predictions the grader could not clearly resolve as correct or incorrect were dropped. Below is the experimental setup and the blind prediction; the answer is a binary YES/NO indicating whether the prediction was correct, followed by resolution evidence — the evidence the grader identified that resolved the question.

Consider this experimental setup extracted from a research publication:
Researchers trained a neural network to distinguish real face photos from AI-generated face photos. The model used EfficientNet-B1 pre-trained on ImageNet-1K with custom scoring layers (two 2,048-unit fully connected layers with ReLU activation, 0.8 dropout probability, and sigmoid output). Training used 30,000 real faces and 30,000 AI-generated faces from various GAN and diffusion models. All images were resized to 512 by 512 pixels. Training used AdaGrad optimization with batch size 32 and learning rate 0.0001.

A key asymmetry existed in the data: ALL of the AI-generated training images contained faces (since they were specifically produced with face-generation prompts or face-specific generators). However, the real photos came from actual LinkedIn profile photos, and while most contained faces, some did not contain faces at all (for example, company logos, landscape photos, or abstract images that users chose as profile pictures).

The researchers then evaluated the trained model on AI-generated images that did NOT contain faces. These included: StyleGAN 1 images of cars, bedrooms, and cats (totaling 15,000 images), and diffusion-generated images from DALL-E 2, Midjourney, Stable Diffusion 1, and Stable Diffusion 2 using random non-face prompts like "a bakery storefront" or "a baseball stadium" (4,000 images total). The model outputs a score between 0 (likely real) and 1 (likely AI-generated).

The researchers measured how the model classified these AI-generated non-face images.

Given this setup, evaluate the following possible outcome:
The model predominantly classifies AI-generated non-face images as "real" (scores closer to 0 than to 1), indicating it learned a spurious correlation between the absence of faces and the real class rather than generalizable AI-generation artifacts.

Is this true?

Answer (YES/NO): YES